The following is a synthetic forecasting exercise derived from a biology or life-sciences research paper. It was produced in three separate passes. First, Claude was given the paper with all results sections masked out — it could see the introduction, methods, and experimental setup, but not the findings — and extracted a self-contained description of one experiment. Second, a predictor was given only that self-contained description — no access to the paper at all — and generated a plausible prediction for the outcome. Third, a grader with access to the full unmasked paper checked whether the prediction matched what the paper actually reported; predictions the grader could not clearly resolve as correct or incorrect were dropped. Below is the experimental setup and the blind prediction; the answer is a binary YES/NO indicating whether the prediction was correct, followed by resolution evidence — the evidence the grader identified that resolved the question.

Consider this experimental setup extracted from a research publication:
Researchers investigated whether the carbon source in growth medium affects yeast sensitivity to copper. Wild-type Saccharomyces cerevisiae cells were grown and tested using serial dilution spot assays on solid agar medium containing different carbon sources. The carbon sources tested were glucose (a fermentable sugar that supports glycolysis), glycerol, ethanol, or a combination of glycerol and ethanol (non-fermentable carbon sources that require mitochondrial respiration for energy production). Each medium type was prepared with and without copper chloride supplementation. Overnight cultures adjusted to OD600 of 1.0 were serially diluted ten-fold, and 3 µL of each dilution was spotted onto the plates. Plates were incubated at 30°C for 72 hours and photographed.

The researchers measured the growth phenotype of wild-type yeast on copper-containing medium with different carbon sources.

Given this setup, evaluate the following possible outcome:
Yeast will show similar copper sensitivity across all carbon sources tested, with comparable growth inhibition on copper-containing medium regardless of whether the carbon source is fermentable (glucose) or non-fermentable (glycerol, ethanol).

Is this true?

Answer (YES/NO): NO